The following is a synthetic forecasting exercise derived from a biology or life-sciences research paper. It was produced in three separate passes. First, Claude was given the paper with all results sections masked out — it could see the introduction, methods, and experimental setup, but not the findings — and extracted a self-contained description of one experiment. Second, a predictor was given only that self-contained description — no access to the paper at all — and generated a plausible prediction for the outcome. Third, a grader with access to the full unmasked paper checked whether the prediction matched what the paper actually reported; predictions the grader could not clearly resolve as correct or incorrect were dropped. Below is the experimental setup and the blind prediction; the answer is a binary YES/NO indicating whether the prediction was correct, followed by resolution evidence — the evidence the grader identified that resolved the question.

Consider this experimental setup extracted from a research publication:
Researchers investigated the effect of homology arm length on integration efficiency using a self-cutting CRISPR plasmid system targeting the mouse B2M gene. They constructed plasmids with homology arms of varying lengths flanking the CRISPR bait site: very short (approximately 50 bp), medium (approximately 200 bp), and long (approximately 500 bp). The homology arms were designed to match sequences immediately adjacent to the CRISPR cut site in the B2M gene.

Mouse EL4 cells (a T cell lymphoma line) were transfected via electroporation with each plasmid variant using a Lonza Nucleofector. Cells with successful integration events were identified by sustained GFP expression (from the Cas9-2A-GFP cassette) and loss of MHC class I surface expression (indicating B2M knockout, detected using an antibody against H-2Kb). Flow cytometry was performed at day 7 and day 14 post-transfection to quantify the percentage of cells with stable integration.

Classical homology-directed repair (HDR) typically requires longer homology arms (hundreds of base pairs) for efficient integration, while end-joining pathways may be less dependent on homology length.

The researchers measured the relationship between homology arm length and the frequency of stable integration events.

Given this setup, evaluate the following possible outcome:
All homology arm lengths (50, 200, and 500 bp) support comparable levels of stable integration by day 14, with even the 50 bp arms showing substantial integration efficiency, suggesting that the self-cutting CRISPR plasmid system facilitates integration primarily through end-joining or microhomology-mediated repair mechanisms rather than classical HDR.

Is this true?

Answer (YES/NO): YES